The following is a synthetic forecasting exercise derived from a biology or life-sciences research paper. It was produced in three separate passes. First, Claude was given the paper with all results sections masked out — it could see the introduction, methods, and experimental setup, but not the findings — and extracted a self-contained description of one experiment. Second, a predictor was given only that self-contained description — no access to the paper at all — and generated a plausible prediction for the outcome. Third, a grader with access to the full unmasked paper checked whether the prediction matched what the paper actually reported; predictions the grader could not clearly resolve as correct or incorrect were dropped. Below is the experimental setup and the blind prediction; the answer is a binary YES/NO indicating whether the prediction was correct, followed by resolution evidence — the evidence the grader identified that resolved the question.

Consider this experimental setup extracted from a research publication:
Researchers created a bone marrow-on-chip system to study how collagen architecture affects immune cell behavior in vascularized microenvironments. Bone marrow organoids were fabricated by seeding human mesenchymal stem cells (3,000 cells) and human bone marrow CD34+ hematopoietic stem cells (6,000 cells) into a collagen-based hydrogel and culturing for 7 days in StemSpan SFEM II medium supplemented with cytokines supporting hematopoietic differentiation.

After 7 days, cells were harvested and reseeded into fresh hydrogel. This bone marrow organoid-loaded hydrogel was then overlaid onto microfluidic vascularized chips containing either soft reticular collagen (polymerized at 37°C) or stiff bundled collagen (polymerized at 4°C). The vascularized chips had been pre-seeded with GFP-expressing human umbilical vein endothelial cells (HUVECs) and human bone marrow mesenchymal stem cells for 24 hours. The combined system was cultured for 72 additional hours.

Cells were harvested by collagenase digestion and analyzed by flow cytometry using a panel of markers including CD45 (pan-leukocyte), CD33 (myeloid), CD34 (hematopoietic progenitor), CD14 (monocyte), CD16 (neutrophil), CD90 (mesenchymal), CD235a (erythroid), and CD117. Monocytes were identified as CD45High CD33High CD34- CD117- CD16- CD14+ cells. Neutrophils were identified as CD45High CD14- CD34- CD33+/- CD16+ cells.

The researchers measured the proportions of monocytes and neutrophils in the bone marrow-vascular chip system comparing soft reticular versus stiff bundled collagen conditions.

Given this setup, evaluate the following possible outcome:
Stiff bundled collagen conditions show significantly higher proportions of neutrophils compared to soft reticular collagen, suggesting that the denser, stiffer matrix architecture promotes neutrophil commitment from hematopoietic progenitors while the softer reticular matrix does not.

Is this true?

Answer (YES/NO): NO